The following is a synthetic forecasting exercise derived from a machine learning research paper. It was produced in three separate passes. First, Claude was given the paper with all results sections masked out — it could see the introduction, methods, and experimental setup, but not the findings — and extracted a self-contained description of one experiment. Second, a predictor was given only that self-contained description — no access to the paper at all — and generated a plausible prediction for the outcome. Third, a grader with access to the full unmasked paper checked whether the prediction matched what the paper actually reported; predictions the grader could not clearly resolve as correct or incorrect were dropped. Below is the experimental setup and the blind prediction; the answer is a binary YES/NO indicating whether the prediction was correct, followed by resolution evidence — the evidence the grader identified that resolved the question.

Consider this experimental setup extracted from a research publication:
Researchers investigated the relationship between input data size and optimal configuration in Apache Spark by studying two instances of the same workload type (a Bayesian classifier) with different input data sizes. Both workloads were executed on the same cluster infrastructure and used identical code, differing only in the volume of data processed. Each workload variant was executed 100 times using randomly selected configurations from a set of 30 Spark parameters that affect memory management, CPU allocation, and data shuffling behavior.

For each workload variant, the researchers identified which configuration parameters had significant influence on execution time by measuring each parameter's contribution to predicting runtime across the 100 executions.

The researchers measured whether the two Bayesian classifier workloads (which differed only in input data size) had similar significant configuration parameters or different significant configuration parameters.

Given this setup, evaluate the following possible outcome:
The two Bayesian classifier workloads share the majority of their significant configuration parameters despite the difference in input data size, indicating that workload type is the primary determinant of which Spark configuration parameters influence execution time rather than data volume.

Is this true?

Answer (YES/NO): NO